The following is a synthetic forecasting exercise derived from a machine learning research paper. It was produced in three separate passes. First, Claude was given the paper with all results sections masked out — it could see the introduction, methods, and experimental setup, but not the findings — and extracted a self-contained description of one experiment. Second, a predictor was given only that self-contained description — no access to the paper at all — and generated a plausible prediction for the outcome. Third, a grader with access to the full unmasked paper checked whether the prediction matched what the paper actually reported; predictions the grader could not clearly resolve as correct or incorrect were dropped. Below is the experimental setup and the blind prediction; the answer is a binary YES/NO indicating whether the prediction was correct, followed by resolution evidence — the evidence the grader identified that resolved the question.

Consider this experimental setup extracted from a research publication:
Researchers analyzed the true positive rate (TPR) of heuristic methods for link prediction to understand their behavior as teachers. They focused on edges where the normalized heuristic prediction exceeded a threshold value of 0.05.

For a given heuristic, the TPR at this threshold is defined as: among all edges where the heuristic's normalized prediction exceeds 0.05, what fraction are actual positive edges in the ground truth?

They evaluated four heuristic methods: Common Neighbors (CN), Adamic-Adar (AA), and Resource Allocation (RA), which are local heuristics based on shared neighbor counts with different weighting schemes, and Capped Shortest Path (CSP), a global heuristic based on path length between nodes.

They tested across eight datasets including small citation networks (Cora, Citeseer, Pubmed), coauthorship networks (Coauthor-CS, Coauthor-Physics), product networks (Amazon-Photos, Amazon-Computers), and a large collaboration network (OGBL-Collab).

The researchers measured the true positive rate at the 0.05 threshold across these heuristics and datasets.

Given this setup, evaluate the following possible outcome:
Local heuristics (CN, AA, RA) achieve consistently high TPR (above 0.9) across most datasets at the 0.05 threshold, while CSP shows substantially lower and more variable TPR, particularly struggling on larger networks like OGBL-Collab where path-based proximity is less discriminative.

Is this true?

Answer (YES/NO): NO